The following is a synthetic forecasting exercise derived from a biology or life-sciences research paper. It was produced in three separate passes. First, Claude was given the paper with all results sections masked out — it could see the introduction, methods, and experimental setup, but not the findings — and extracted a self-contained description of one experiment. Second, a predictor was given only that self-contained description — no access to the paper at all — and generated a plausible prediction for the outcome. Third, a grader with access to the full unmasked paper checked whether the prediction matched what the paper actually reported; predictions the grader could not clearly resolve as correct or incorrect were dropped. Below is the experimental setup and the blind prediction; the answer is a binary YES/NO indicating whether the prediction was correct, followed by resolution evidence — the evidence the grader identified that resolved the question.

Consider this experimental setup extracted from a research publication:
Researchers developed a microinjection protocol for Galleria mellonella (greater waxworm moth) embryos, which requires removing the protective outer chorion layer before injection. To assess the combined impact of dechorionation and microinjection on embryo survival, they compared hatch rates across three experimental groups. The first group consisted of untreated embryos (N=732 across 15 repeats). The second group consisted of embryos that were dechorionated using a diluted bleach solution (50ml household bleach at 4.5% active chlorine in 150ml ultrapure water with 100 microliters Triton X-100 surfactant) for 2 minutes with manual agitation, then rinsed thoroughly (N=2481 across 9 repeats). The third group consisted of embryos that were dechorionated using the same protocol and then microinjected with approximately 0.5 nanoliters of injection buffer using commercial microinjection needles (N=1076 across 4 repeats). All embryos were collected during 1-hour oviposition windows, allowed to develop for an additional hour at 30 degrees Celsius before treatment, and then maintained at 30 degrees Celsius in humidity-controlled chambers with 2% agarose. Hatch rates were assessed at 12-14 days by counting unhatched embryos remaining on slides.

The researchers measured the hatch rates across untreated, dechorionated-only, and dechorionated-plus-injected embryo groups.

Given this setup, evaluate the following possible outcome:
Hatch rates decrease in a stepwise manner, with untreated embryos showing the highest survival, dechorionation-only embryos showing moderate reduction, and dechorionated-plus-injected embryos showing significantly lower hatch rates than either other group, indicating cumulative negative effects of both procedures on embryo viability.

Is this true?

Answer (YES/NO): YES